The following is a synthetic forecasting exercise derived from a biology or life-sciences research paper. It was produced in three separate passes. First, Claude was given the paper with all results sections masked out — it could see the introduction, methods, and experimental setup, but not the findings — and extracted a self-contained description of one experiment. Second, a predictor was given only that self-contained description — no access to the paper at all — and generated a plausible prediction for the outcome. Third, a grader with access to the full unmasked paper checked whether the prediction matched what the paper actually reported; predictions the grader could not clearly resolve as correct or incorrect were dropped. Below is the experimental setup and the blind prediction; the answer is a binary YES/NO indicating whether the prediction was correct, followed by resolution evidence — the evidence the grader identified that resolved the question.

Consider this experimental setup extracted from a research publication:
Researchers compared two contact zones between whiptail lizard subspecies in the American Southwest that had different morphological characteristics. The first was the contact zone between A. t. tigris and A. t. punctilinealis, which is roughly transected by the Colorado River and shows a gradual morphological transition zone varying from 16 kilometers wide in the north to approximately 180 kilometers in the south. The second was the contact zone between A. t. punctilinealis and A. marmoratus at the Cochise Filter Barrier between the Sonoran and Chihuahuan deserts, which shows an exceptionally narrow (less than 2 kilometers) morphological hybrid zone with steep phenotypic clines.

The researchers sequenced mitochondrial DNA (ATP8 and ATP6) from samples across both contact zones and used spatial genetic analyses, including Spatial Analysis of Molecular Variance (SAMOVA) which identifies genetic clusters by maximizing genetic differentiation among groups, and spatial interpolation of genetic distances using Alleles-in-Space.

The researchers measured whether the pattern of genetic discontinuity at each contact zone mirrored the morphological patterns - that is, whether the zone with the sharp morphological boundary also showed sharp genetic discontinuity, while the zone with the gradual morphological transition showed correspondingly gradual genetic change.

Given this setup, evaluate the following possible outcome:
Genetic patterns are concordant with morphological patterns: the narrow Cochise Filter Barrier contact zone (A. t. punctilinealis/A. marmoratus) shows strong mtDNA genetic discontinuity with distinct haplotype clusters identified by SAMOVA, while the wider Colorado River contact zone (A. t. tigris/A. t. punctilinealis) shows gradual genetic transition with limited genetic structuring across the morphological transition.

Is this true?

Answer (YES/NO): YES